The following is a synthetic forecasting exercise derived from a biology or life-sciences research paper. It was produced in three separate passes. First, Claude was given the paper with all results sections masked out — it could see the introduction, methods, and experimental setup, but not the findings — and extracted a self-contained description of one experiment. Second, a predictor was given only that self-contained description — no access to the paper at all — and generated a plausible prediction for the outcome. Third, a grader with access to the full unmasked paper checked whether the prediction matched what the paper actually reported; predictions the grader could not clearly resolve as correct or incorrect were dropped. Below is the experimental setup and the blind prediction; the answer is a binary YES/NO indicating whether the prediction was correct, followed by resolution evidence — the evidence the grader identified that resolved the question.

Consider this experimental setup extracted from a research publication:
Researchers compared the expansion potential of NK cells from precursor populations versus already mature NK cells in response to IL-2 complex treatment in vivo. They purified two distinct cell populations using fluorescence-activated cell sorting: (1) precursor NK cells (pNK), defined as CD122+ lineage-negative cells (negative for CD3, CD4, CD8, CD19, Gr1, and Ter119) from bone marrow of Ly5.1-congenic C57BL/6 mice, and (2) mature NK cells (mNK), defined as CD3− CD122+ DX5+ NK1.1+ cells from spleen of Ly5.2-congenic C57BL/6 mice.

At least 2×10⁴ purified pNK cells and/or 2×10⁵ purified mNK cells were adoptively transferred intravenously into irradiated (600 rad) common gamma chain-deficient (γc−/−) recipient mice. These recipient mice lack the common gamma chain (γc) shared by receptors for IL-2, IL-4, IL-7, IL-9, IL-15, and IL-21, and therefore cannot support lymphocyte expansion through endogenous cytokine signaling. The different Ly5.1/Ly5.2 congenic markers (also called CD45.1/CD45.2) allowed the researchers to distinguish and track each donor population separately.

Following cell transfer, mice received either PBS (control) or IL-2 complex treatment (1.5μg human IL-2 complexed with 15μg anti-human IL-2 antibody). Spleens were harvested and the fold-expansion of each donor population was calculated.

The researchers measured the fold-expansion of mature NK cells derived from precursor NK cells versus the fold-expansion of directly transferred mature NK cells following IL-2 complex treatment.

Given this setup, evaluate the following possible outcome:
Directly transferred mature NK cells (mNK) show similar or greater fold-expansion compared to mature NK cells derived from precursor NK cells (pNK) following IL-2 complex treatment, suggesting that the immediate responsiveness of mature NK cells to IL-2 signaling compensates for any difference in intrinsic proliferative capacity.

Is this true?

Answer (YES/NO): NO